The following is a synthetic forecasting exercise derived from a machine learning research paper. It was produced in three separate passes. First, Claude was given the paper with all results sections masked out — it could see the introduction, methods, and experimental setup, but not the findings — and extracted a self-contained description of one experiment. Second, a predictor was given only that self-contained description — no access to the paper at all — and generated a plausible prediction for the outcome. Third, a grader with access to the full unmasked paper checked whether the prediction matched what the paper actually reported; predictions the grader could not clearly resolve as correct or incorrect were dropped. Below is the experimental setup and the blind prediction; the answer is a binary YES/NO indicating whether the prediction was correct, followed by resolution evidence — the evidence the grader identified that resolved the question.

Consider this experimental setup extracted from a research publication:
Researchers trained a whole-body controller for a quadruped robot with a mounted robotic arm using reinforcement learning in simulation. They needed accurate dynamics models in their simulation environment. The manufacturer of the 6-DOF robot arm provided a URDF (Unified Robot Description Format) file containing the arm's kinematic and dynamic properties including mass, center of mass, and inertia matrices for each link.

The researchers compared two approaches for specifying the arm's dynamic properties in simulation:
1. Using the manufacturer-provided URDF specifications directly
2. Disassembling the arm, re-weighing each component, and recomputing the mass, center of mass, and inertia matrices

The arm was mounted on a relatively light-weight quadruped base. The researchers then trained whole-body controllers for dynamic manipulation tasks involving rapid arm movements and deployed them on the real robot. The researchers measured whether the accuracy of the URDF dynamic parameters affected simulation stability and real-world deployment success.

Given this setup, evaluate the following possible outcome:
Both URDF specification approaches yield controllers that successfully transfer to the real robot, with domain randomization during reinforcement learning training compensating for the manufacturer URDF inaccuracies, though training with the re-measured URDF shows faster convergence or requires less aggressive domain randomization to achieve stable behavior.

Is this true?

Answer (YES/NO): NO